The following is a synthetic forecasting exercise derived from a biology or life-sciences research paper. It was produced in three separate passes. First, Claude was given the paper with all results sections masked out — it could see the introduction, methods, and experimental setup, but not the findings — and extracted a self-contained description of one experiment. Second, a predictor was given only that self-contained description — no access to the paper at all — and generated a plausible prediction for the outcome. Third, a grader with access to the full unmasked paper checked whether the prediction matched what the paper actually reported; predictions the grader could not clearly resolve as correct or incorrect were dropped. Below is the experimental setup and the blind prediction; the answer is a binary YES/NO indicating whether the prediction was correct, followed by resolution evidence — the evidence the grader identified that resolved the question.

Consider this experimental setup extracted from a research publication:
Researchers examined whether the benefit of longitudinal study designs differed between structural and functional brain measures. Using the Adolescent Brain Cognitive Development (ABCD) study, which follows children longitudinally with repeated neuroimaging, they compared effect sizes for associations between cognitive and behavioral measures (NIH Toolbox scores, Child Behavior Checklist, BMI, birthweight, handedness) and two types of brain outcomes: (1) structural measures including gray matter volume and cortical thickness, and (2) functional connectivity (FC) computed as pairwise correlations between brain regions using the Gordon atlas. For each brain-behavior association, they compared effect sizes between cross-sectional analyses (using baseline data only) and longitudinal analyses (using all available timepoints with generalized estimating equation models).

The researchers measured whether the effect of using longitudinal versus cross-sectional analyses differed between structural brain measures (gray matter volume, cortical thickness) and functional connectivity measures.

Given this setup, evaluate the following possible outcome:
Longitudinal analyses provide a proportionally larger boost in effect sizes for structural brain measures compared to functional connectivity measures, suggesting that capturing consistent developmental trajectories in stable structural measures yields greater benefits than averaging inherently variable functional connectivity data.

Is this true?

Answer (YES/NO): NO